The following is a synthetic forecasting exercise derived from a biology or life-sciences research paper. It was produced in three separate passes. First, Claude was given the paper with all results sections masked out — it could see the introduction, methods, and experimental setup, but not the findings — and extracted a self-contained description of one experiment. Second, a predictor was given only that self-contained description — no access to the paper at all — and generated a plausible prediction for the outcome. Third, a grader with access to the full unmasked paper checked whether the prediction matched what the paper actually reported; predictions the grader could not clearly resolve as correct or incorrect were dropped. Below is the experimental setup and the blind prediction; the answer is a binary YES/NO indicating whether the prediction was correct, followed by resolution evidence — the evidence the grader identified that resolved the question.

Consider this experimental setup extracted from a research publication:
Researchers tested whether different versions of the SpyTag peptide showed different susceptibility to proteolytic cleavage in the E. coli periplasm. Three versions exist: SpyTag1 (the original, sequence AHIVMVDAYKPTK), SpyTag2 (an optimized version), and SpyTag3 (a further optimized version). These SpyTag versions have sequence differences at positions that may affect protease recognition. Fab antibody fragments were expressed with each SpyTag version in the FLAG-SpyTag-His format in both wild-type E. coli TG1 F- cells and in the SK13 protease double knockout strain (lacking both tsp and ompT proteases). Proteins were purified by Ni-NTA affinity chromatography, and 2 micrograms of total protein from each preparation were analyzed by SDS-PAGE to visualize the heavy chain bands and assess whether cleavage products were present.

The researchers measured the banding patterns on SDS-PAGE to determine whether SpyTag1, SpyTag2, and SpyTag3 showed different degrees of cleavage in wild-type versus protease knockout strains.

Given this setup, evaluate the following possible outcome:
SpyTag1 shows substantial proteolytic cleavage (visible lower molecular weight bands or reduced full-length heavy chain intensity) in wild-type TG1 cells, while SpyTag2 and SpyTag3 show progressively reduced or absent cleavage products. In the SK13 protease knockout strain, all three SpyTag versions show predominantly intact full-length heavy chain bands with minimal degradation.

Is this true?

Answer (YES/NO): NO